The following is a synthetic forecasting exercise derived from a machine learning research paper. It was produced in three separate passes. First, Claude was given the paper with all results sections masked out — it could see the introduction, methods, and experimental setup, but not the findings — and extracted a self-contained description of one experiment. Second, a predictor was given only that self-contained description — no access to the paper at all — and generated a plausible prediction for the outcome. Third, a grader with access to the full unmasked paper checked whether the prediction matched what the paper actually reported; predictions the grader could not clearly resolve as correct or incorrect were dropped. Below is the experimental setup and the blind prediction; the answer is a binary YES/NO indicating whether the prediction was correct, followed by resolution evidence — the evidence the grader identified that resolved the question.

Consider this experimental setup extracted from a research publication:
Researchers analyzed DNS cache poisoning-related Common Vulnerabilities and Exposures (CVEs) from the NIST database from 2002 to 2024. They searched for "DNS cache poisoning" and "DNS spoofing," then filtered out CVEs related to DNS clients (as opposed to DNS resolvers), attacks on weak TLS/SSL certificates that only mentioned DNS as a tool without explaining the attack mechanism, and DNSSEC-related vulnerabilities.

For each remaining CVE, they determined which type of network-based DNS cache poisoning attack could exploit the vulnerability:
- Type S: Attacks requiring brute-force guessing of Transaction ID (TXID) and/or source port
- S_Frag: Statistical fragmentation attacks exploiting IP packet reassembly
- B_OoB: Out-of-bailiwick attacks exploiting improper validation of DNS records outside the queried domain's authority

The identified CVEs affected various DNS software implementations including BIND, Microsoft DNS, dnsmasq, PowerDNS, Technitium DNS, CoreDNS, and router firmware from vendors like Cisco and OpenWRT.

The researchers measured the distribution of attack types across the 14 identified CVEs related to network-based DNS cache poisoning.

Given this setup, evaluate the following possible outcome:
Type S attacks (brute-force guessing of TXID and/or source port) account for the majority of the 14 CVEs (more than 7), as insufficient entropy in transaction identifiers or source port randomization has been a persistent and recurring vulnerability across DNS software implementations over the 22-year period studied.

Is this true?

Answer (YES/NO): YES